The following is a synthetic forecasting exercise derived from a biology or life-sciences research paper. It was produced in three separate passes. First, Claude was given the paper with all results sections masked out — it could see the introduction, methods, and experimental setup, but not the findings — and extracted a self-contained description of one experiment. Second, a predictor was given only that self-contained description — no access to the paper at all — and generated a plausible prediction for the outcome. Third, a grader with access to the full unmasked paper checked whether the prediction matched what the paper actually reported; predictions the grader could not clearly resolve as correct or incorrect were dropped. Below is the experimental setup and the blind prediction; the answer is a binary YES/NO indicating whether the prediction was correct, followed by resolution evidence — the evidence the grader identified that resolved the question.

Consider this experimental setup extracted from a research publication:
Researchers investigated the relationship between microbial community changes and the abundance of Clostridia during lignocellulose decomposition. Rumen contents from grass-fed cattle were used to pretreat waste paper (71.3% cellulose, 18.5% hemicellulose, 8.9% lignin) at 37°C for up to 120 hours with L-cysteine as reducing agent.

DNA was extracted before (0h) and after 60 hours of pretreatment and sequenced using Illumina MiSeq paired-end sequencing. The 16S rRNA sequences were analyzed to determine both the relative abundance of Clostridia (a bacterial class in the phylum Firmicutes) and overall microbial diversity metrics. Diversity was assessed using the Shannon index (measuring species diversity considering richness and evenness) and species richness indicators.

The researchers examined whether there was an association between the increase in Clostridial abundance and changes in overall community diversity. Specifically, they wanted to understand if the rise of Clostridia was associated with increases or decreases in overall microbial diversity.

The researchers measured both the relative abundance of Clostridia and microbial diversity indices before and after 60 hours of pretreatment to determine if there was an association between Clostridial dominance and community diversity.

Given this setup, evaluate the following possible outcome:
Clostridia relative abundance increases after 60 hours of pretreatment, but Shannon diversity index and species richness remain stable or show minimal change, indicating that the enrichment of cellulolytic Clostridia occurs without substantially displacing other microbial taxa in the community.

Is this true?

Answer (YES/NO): NO